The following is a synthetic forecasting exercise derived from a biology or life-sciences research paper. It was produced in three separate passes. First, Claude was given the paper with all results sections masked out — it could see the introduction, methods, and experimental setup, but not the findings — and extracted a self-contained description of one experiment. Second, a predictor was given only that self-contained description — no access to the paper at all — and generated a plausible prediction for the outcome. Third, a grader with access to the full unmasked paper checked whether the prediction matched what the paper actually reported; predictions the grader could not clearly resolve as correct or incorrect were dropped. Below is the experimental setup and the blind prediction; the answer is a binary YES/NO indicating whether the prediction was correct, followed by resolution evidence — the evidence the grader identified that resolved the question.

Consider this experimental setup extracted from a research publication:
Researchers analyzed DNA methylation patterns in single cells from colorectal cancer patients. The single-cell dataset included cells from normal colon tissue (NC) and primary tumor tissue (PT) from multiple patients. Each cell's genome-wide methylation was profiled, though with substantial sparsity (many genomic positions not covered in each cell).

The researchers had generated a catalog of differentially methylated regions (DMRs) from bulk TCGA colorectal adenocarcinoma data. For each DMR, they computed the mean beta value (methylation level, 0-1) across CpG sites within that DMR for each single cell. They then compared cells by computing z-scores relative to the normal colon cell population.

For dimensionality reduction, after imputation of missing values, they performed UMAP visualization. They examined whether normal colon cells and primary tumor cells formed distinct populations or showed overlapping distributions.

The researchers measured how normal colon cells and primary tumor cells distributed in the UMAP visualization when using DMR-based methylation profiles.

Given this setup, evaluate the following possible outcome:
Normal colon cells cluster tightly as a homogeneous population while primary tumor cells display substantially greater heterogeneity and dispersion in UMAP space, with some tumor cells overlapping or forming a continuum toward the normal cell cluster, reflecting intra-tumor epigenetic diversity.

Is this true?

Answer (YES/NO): NO